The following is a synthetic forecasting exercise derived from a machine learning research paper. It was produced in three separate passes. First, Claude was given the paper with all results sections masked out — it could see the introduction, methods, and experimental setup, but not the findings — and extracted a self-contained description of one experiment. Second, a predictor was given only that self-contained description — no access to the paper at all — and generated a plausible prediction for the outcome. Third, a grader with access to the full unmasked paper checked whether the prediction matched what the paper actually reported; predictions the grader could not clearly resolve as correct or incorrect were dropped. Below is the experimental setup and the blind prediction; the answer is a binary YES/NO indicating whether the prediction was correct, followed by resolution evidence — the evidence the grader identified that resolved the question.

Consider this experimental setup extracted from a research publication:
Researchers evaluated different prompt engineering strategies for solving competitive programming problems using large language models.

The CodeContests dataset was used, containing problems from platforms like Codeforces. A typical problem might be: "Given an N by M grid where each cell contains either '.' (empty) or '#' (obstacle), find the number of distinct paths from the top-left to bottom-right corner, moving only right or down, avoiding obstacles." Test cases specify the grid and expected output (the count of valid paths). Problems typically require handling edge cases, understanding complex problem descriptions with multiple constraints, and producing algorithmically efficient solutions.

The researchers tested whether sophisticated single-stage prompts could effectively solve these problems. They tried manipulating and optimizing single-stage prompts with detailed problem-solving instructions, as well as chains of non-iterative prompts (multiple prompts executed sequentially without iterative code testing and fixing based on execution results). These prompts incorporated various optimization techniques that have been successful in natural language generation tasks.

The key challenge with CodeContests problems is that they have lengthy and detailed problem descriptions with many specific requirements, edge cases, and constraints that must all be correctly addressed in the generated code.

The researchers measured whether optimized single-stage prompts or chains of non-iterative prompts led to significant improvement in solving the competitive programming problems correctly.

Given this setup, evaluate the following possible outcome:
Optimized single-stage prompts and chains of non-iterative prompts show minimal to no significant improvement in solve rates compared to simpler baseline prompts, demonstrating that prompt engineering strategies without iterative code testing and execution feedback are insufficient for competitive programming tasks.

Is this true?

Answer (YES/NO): YES